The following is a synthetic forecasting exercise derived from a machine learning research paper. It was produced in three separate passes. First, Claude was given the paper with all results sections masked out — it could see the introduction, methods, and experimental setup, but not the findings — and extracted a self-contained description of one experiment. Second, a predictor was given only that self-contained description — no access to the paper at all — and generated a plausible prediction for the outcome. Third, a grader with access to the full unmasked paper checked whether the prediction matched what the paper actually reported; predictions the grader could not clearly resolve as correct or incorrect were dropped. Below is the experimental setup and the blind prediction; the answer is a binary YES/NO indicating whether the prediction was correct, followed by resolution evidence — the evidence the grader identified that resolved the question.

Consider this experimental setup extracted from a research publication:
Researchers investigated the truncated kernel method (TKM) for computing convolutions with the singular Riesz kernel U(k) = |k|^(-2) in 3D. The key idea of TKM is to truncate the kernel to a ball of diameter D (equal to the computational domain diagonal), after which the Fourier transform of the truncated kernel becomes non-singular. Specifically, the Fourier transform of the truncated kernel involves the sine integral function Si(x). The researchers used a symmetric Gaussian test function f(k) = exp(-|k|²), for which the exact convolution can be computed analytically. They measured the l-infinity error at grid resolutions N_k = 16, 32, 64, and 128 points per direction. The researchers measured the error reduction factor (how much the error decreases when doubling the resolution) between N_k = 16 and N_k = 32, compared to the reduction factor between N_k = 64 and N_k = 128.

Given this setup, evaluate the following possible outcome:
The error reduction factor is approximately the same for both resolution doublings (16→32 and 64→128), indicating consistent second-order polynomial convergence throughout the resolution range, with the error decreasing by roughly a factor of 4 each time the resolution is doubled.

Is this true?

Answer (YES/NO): NO